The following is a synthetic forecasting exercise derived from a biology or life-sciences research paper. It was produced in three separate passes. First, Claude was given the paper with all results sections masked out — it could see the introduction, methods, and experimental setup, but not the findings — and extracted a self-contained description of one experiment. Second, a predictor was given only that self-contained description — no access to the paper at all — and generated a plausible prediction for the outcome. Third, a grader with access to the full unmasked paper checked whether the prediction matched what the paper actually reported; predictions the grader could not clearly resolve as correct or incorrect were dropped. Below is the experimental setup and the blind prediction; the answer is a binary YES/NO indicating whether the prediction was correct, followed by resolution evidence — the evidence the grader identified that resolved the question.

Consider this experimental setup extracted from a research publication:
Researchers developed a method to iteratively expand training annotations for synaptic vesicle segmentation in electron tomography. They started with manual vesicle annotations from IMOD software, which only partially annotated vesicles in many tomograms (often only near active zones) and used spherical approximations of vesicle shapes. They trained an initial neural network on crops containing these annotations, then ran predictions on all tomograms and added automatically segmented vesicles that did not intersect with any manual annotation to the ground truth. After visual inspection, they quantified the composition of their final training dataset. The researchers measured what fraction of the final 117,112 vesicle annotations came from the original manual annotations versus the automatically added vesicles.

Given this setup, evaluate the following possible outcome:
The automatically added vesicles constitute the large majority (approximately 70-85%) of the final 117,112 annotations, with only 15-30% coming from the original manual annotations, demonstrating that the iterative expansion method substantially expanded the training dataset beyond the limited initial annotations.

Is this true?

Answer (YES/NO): NO